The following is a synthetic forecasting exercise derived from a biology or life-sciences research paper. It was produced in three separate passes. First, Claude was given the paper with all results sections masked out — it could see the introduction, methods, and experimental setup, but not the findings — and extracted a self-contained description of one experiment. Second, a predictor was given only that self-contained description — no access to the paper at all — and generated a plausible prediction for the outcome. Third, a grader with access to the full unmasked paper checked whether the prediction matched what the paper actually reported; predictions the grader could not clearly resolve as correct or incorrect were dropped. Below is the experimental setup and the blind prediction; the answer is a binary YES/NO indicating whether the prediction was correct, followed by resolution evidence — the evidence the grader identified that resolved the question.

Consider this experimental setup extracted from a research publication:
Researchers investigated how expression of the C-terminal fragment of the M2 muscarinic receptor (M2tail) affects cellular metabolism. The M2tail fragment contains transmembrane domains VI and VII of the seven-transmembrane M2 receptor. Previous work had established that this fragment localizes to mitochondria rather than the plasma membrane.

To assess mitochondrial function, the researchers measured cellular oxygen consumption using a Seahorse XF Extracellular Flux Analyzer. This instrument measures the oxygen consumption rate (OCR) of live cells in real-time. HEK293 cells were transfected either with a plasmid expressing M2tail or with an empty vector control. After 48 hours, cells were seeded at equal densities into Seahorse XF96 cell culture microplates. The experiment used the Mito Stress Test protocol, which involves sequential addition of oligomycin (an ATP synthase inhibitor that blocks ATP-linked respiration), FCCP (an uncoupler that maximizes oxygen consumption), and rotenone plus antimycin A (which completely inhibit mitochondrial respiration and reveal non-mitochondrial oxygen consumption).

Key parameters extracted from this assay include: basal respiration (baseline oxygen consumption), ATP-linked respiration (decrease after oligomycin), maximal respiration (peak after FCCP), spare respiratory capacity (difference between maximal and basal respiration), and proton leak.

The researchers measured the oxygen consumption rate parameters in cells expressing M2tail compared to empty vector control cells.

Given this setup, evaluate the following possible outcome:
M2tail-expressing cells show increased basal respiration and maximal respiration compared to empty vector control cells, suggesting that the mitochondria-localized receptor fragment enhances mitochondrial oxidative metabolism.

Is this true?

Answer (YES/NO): NO